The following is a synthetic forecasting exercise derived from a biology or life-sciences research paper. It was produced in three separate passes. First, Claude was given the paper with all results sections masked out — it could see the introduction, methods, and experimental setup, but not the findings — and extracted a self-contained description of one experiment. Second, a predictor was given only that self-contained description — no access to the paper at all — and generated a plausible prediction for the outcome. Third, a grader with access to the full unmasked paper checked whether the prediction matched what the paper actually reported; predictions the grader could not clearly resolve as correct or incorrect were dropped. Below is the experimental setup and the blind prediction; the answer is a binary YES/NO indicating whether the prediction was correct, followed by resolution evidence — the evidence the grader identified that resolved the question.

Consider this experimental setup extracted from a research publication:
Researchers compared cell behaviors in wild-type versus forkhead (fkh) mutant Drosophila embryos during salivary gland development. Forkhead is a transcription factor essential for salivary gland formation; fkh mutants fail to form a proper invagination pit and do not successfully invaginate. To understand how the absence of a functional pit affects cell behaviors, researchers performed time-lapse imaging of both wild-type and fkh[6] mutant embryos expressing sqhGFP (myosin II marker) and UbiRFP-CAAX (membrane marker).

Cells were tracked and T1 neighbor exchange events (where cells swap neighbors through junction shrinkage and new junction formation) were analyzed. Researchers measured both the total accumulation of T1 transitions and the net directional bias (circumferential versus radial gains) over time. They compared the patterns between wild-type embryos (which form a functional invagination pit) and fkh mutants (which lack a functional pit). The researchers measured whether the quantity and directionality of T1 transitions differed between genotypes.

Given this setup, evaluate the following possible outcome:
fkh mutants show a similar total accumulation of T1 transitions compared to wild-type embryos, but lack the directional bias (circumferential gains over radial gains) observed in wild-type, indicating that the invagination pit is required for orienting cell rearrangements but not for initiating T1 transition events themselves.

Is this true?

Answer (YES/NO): YES